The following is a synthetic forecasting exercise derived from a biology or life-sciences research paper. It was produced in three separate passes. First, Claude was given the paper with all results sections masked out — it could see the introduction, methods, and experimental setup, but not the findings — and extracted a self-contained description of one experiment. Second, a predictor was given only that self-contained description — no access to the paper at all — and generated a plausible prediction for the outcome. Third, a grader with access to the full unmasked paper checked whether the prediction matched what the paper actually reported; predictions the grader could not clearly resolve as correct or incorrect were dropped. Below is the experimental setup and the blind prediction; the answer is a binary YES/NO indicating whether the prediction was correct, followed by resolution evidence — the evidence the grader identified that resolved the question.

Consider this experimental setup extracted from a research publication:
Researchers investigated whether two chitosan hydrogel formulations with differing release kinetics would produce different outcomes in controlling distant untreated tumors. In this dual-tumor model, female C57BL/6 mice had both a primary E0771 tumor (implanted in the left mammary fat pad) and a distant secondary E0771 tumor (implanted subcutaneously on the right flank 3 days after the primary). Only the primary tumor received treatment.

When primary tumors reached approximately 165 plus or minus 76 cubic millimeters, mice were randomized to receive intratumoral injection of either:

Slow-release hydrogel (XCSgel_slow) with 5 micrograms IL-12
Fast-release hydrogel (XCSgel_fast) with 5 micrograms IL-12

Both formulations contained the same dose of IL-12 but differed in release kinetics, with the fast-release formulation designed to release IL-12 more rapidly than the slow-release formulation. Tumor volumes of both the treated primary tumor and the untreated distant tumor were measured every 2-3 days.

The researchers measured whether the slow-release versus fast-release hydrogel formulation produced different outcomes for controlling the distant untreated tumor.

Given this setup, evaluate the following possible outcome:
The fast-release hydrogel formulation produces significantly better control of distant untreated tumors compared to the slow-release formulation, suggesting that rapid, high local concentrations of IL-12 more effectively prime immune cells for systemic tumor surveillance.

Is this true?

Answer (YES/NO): NO